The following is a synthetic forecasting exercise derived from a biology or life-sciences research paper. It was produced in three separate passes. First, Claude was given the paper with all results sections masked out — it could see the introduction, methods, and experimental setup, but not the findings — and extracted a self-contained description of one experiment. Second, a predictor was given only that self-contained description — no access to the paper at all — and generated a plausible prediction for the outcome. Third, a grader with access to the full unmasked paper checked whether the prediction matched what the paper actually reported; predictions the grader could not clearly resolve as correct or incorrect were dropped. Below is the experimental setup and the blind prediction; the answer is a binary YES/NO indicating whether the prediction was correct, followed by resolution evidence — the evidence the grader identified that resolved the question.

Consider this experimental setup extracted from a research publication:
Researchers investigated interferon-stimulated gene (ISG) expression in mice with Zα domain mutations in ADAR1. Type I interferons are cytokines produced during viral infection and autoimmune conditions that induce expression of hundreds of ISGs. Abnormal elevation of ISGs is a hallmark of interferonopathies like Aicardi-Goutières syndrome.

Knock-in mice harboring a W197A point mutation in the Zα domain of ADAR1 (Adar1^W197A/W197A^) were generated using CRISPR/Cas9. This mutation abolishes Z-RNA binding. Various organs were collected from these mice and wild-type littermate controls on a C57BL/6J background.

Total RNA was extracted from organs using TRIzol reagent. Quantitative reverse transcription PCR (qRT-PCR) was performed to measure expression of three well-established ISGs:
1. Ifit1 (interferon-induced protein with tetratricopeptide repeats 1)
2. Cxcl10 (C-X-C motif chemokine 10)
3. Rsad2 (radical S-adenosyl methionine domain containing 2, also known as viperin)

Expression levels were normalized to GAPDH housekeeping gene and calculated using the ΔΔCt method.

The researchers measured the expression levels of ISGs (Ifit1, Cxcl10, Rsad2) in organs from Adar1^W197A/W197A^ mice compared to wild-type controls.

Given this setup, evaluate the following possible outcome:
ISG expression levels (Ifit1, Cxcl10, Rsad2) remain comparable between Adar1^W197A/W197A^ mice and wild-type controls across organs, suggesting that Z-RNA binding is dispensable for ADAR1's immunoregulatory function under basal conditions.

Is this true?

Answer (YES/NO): NO